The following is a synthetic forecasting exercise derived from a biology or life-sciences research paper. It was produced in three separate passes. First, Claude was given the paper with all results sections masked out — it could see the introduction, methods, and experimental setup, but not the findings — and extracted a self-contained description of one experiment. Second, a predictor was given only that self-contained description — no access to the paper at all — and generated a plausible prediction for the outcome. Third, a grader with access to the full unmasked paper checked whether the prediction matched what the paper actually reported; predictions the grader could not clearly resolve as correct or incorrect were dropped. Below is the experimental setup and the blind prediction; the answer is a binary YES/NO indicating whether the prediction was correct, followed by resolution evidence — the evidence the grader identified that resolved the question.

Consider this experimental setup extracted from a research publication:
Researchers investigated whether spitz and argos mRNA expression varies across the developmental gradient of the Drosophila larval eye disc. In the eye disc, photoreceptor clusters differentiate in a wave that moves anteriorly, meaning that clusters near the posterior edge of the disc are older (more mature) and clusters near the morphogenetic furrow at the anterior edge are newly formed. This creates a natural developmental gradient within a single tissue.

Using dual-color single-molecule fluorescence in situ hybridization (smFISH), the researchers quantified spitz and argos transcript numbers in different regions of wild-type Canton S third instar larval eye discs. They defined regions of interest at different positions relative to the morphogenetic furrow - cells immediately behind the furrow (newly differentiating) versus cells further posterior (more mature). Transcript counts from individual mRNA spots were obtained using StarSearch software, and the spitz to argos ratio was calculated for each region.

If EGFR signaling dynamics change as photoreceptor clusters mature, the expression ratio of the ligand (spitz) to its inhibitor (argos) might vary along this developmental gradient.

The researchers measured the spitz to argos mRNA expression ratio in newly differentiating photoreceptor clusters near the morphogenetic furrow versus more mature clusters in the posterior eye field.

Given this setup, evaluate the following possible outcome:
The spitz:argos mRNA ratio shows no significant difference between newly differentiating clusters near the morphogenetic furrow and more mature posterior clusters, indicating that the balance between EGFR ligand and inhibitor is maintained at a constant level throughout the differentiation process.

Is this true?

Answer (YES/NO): YES